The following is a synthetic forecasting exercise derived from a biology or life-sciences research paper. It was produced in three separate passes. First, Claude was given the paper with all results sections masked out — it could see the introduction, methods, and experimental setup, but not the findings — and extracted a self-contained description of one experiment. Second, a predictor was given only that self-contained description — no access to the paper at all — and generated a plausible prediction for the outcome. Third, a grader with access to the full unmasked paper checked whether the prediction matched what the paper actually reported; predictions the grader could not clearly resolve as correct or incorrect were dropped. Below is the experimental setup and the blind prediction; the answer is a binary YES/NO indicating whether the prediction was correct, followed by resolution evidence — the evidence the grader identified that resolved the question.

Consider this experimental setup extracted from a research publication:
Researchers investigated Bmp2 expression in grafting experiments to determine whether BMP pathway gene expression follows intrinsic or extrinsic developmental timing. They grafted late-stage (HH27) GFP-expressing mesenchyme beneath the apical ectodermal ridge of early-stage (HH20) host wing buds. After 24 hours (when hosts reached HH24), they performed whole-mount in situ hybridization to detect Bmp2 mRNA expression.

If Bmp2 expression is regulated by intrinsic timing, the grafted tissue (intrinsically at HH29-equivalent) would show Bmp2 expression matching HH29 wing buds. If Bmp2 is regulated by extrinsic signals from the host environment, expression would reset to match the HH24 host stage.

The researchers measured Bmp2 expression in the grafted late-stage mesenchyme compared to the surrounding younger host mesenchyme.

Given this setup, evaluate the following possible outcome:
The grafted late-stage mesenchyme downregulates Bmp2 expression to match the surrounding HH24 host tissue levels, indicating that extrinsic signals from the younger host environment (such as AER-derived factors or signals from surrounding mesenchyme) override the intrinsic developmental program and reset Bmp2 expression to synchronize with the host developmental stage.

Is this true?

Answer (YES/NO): NO